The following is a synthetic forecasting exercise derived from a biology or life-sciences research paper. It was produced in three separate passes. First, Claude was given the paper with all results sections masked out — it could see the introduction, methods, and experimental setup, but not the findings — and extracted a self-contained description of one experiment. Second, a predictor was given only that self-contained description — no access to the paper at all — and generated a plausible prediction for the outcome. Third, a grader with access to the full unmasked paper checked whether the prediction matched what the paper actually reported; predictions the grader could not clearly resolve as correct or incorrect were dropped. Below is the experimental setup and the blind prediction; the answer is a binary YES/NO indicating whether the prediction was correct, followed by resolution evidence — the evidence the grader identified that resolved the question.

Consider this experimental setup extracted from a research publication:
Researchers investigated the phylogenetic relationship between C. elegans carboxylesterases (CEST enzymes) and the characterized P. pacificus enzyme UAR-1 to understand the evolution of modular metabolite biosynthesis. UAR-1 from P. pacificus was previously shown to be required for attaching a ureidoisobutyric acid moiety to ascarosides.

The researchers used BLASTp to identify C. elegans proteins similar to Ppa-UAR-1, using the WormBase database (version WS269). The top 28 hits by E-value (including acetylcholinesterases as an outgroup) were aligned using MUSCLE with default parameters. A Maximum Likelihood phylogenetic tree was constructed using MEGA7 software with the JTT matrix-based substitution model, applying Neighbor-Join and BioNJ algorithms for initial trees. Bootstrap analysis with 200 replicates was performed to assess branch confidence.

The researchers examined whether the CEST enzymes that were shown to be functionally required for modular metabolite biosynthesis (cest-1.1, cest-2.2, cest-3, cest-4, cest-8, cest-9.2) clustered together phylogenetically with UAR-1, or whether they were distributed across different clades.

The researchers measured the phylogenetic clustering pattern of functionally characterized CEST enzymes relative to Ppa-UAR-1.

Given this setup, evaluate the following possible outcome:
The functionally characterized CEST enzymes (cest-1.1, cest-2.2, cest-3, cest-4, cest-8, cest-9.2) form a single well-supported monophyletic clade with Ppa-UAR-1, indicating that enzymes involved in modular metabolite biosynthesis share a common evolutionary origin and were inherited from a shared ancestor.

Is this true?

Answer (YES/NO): NO